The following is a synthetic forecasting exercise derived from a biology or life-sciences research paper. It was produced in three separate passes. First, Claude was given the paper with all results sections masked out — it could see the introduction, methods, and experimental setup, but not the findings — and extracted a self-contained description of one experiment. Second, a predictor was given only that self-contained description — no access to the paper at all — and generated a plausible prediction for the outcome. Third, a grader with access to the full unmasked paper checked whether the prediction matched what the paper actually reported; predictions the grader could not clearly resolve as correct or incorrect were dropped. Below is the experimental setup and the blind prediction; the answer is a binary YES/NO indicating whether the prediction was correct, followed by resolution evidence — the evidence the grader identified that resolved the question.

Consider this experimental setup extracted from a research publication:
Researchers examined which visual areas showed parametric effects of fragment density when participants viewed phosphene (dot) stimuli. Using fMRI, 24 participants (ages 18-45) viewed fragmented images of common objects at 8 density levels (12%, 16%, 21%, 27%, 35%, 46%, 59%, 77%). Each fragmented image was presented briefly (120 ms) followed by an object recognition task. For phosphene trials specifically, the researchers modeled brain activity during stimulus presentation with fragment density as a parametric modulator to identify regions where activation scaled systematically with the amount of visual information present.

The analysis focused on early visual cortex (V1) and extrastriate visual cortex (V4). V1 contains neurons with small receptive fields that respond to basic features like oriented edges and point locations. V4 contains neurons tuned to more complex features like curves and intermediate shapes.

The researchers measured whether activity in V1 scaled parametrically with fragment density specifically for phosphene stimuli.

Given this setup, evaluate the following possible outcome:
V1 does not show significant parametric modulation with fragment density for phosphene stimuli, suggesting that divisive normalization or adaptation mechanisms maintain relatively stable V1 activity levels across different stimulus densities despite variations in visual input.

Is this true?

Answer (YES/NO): YES